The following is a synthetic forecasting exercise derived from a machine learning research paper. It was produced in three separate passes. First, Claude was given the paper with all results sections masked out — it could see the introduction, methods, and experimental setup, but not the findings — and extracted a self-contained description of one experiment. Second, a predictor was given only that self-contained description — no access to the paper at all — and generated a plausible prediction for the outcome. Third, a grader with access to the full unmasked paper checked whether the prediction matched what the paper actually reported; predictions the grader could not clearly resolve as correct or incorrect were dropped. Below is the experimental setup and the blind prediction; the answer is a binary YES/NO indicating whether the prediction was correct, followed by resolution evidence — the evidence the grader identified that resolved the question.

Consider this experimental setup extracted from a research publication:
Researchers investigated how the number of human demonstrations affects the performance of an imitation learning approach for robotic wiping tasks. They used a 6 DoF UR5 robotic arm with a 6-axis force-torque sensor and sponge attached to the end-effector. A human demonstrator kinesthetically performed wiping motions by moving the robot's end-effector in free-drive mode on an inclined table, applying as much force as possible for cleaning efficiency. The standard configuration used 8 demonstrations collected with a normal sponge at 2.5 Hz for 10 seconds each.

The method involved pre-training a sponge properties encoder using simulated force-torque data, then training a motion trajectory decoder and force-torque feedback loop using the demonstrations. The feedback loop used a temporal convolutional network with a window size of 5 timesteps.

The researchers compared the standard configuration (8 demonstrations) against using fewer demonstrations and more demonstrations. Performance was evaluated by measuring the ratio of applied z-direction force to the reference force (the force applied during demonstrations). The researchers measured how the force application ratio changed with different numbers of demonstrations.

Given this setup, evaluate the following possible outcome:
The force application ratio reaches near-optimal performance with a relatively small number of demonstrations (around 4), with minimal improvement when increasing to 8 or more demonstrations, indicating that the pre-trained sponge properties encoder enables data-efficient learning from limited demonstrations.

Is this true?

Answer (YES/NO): NO